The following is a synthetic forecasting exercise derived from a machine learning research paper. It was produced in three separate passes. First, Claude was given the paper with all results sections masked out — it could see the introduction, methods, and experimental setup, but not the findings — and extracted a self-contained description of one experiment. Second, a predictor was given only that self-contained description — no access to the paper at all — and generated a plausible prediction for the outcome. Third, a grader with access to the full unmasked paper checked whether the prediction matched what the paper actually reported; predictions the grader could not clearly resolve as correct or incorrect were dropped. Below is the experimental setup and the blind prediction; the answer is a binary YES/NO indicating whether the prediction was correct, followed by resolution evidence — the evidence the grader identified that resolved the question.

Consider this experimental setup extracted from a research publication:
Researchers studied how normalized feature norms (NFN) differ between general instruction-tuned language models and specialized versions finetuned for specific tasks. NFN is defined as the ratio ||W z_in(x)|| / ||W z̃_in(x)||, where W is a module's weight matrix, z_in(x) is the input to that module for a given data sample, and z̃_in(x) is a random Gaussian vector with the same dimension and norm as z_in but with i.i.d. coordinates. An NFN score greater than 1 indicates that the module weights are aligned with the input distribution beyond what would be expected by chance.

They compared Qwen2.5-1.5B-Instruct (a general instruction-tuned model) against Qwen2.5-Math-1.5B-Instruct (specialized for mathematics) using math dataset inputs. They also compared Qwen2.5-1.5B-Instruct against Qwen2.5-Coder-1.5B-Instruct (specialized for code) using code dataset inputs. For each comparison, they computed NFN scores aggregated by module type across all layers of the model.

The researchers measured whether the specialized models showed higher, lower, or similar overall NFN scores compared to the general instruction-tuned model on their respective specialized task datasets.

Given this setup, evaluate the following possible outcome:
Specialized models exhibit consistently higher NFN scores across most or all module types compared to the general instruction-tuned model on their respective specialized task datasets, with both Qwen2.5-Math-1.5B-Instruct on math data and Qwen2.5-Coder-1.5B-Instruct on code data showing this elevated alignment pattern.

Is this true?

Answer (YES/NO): YES